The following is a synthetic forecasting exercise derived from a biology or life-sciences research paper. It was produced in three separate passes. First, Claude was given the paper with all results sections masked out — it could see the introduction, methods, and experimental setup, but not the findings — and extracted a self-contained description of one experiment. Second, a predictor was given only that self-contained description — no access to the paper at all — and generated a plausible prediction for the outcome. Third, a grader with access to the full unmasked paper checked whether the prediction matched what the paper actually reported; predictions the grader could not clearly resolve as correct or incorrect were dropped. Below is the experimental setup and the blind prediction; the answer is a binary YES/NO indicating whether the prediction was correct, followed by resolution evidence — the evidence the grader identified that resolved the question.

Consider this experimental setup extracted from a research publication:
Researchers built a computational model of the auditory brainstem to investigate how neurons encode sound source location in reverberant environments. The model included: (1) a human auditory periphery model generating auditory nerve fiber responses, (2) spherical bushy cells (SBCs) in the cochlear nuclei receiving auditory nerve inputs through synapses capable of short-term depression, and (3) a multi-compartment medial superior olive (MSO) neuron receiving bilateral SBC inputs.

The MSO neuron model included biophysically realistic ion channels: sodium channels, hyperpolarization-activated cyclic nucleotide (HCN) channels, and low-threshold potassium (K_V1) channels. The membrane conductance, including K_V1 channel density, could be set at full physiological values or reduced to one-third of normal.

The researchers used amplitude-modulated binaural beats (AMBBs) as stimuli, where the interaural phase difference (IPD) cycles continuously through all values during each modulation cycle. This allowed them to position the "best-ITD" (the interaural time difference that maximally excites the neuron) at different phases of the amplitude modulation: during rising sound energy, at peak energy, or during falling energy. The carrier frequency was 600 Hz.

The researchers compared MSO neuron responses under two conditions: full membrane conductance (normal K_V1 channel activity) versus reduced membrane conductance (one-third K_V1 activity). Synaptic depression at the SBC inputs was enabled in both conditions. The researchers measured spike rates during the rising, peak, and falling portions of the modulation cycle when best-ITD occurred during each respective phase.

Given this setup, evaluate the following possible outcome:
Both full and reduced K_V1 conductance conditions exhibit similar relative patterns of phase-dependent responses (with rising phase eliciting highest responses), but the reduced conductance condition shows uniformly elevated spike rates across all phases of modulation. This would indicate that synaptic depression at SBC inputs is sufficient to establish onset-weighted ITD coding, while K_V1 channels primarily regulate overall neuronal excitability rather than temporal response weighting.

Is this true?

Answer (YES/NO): NO